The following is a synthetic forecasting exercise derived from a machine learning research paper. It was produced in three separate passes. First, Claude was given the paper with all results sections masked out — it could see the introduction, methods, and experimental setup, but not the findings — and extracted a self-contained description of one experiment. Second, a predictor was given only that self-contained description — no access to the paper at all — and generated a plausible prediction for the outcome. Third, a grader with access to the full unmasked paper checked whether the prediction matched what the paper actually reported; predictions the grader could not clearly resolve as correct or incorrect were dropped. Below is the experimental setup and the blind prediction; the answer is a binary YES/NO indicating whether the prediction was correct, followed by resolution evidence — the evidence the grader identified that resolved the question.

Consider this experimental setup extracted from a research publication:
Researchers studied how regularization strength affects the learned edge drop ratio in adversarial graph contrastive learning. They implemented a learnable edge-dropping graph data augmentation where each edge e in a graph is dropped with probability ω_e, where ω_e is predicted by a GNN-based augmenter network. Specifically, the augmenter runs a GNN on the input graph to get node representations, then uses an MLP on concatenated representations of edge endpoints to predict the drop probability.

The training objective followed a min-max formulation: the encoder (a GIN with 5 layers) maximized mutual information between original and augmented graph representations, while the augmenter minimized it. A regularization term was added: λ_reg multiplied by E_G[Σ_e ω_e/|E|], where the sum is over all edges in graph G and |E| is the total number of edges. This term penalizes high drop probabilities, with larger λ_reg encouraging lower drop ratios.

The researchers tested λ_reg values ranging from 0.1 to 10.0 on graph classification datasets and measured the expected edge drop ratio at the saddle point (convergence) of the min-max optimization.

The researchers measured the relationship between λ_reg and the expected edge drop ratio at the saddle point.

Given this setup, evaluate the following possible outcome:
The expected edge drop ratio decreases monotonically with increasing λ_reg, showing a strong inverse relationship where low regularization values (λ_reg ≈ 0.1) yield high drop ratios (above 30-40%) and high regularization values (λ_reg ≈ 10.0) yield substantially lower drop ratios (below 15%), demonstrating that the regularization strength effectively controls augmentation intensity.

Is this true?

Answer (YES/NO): NO